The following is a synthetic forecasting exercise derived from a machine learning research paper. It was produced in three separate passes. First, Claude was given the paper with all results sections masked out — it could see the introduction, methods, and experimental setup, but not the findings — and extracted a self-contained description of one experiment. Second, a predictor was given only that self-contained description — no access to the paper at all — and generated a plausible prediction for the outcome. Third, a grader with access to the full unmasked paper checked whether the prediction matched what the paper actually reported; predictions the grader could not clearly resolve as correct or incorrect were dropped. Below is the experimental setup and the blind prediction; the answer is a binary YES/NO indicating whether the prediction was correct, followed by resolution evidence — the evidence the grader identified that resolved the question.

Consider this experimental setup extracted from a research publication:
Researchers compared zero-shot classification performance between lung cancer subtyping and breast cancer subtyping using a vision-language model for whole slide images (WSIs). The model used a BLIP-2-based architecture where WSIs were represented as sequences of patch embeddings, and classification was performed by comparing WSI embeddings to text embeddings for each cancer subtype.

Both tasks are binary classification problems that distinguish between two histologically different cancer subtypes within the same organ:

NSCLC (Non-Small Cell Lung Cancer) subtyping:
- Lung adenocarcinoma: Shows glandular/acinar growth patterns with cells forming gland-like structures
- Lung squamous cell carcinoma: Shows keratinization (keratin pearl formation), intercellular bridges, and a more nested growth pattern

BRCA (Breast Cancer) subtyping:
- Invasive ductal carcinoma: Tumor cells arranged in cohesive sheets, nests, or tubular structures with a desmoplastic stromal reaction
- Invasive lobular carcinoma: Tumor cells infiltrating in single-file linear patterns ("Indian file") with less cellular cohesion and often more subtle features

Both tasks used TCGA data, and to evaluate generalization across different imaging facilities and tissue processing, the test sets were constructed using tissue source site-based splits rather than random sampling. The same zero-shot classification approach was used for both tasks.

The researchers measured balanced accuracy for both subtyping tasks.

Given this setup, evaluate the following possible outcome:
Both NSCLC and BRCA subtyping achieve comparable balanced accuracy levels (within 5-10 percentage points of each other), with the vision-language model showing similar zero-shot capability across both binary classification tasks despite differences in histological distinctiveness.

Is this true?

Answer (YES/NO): NO